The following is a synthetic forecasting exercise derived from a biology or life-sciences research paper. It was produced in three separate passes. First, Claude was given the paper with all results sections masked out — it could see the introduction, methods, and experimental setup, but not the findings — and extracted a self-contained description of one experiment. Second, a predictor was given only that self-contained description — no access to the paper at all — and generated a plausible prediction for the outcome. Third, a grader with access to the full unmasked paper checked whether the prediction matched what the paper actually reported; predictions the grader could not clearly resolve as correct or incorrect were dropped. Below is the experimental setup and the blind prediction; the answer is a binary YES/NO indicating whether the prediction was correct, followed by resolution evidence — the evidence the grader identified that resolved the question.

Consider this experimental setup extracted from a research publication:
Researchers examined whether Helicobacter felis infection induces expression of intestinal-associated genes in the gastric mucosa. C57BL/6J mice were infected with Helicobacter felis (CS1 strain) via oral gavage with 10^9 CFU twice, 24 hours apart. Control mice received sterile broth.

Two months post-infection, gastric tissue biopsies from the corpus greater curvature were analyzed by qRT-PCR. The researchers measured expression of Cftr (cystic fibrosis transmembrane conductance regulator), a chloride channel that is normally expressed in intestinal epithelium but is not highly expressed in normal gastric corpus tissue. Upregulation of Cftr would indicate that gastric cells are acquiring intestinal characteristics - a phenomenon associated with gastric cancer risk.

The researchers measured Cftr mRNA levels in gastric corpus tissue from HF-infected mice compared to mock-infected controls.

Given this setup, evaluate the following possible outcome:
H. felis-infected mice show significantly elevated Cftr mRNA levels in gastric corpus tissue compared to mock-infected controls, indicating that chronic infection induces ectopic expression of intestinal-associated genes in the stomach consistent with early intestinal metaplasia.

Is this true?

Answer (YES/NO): YES